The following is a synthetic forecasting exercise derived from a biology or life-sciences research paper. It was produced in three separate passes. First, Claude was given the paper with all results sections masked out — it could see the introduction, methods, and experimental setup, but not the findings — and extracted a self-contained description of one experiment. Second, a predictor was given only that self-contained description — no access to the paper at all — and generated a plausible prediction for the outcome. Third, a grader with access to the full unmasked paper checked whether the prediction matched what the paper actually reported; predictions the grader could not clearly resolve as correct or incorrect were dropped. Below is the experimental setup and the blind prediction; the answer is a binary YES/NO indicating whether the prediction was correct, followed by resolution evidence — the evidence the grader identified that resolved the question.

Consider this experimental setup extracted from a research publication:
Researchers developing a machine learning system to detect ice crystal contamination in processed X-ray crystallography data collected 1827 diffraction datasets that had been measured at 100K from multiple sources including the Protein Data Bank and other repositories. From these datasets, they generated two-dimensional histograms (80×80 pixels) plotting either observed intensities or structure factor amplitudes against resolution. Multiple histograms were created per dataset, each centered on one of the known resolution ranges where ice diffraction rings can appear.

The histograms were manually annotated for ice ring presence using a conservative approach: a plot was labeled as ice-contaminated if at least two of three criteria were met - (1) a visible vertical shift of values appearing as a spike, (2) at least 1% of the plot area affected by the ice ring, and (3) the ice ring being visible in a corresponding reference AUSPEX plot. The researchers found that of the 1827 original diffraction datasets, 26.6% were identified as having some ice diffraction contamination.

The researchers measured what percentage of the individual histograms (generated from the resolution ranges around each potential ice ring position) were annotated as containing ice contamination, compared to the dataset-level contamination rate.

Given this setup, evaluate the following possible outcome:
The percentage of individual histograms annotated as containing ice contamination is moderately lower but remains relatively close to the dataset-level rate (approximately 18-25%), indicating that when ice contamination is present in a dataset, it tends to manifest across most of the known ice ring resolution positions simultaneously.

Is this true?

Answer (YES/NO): NO